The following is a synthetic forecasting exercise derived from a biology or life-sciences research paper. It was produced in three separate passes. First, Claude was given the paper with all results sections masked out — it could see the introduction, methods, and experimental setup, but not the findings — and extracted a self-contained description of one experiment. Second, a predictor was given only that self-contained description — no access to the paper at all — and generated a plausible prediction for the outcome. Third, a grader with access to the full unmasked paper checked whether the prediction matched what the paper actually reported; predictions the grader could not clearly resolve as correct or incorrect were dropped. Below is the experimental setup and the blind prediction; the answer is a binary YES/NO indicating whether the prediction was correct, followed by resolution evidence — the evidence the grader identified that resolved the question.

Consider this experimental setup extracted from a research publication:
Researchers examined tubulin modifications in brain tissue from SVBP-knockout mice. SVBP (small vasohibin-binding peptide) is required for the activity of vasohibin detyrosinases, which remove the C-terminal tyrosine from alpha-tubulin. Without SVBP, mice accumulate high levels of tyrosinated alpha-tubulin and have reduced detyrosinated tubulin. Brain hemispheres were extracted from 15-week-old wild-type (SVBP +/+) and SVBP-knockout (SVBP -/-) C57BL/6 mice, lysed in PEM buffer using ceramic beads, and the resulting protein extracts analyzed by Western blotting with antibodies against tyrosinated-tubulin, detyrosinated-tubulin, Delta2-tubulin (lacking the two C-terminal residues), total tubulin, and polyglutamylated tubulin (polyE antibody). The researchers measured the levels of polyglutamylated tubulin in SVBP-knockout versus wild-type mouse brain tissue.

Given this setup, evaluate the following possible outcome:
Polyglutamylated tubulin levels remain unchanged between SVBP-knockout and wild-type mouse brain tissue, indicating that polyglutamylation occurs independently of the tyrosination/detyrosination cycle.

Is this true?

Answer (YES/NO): NO